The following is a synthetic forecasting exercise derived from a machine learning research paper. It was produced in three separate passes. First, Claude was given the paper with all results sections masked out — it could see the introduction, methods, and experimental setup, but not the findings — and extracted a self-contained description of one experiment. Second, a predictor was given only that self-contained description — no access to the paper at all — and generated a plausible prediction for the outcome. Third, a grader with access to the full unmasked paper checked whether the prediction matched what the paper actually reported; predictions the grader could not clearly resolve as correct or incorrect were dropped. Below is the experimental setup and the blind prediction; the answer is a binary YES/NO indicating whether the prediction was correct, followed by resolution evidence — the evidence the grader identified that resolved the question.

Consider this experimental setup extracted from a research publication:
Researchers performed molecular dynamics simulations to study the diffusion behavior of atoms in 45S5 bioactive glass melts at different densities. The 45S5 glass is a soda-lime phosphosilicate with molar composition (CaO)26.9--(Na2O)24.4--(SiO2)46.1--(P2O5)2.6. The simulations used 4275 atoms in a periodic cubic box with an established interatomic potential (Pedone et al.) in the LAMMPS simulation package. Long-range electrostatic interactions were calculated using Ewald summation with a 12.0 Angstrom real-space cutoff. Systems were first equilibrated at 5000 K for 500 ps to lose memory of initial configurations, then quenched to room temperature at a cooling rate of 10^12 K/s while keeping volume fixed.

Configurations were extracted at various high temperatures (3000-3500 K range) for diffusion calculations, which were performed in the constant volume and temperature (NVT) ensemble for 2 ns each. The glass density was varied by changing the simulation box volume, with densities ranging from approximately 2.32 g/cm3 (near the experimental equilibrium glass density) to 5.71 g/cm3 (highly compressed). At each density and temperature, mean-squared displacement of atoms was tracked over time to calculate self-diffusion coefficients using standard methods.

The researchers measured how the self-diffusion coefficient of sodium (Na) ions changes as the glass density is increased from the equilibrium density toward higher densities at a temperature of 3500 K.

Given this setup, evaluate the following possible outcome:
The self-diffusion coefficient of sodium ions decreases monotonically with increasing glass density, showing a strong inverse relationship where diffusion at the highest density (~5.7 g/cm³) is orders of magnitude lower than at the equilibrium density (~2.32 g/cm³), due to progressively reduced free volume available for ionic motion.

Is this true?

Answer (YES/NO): NO